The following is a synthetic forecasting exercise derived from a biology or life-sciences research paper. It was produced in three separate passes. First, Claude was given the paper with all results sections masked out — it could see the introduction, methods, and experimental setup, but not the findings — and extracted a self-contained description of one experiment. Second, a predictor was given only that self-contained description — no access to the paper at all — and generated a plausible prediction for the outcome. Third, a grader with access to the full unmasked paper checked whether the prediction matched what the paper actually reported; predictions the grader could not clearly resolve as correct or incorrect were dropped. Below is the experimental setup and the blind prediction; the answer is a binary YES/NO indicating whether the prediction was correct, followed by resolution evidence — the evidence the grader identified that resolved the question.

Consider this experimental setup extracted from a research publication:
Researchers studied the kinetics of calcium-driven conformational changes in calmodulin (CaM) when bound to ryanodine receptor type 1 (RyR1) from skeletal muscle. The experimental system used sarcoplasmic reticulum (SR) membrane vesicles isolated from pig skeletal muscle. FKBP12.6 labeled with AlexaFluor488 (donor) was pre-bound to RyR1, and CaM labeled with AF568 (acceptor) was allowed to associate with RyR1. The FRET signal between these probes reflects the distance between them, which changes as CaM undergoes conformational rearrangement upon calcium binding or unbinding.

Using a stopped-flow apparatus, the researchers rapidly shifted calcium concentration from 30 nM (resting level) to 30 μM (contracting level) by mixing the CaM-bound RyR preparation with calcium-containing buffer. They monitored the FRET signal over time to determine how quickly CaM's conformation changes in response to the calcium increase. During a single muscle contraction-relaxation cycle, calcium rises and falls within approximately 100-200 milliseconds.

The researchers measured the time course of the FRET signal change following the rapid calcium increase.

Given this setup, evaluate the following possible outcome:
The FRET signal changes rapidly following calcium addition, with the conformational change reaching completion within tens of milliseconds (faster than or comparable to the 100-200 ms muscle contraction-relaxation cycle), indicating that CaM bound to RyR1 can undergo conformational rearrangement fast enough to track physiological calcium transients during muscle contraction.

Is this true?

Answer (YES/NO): YES